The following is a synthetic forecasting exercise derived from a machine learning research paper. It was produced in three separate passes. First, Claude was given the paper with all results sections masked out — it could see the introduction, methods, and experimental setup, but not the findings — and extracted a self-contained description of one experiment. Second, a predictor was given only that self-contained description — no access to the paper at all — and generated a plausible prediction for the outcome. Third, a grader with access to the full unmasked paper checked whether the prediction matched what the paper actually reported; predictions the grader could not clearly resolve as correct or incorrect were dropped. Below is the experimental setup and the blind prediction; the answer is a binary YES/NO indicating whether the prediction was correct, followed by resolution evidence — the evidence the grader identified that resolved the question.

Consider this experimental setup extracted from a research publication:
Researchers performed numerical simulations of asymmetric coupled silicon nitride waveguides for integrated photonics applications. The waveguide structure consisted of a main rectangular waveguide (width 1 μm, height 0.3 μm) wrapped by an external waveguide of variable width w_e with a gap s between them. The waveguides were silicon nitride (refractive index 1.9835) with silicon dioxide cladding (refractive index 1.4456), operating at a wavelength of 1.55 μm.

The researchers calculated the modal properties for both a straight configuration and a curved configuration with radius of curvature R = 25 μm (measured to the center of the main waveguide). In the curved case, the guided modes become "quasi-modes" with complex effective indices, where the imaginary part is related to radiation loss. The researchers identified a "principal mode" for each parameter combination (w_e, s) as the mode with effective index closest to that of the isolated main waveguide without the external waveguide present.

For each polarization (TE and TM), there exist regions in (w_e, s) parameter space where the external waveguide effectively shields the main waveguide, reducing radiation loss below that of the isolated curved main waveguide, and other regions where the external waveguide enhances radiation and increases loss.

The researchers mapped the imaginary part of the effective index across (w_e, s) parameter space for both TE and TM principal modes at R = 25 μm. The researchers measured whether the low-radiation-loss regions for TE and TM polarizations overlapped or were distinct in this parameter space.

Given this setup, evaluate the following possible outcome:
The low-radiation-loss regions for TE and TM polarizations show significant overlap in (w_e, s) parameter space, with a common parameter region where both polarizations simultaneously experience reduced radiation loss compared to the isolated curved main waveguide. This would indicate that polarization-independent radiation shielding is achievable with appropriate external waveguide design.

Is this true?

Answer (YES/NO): NO